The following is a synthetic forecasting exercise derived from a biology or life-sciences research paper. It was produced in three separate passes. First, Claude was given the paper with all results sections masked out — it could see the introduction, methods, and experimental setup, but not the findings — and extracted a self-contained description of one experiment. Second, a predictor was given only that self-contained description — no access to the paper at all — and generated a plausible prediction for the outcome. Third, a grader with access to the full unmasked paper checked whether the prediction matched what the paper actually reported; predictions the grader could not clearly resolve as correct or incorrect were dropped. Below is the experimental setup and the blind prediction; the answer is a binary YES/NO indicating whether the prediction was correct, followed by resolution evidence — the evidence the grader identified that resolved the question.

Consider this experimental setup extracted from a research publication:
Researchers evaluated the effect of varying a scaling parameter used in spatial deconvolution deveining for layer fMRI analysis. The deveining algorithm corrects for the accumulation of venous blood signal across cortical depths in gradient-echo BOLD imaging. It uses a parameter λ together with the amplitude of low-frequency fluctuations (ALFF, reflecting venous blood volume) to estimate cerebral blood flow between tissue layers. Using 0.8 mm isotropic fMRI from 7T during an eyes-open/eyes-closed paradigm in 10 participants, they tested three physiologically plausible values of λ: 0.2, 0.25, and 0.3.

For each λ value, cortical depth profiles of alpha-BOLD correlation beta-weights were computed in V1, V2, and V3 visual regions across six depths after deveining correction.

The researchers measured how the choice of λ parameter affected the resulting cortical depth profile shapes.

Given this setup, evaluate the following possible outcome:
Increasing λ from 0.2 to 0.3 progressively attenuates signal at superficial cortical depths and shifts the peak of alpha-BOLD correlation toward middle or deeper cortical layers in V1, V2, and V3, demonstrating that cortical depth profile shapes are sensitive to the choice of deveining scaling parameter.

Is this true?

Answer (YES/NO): NO